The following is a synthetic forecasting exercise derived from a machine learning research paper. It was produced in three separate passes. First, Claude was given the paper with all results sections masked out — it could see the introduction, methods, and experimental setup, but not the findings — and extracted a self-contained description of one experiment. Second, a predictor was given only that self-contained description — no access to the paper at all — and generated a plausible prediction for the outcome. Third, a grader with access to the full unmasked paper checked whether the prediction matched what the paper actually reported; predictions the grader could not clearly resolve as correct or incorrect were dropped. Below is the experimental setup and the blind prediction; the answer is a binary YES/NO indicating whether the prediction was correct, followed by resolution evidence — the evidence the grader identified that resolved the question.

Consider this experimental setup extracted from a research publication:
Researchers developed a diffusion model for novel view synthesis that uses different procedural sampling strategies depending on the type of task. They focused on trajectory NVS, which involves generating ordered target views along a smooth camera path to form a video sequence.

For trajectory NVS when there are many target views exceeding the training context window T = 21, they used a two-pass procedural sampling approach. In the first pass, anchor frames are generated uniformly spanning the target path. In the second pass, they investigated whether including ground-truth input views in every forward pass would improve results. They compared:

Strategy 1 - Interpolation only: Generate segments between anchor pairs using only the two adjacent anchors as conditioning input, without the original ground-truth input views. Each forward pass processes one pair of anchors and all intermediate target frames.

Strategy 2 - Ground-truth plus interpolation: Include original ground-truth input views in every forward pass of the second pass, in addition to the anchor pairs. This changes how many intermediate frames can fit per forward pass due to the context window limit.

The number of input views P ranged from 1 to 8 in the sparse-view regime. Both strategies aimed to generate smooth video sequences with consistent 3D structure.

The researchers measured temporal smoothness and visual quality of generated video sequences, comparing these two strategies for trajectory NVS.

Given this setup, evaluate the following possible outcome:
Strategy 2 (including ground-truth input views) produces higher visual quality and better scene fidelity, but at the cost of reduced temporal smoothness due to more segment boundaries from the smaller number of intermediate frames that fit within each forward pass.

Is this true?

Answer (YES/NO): NO